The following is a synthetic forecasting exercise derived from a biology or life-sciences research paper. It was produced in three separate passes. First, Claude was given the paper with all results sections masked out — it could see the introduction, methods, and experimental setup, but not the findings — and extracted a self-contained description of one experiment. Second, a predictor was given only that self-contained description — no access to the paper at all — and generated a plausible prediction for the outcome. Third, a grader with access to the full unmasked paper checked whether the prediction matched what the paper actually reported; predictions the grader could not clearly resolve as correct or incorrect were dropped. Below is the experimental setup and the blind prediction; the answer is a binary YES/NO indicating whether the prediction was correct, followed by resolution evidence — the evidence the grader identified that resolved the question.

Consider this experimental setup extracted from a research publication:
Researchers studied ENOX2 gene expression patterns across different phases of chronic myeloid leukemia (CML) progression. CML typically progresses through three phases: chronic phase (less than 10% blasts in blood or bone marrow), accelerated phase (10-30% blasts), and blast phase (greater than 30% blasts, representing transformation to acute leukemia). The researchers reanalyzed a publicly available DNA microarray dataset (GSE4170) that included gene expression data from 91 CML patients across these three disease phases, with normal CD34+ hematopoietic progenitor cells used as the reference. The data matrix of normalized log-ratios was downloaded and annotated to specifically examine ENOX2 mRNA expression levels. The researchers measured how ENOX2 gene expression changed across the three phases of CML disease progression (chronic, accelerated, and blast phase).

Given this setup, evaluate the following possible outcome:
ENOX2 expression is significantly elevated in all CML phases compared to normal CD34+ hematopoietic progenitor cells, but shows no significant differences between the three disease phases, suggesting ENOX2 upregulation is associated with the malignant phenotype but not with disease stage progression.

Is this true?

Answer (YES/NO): NO